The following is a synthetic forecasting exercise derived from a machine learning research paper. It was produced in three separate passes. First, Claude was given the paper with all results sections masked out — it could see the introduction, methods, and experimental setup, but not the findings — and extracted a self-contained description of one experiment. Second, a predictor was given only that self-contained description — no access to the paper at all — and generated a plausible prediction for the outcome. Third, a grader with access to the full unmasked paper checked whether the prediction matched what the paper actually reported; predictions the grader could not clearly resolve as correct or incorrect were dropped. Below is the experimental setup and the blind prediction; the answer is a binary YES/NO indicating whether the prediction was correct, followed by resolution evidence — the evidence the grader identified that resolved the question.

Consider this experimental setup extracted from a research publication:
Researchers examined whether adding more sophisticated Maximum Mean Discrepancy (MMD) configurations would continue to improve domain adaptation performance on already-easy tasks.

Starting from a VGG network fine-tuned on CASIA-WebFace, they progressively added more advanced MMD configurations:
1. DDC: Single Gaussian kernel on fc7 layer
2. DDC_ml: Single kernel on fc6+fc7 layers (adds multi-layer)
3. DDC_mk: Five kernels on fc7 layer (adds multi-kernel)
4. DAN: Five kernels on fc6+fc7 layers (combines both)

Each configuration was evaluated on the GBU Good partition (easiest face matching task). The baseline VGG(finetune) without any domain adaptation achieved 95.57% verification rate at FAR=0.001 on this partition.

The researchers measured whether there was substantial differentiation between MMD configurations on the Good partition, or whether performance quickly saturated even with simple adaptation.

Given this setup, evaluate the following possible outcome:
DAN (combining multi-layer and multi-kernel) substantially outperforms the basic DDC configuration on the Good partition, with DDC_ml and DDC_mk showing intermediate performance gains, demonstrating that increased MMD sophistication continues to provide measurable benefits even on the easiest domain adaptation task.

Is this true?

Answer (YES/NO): NO